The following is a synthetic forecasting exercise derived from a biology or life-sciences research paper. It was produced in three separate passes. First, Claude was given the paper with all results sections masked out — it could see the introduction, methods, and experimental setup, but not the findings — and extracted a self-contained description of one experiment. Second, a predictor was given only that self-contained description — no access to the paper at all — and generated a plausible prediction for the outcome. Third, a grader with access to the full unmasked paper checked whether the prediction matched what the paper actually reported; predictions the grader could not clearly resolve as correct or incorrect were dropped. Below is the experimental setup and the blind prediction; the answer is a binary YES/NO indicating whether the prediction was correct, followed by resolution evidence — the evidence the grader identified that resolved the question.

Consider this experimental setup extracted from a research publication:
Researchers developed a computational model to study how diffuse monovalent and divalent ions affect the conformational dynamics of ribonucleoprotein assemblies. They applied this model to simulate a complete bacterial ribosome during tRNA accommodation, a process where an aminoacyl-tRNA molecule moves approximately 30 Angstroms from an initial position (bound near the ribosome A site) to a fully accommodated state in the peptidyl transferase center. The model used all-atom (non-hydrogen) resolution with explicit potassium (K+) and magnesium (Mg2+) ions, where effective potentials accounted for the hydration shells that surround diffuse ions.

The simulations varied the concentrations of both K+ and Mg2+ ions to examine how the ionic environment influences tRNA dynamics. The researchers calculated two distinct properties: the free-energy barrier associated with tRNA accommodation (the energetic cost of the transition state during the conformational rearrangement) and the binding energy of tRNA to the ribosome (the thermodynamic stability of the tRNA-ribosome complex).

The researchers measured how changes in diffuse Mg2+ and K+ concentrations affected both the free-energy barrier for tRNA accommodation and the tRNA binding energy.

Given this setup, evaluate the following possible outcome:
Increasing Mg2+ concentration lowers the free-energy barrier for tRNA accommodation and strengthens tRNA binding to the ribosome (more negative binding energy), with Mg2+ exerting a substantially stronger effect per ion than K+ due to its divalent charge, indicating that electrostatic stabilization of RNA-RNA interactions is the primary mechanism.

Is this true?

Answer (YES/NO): YES